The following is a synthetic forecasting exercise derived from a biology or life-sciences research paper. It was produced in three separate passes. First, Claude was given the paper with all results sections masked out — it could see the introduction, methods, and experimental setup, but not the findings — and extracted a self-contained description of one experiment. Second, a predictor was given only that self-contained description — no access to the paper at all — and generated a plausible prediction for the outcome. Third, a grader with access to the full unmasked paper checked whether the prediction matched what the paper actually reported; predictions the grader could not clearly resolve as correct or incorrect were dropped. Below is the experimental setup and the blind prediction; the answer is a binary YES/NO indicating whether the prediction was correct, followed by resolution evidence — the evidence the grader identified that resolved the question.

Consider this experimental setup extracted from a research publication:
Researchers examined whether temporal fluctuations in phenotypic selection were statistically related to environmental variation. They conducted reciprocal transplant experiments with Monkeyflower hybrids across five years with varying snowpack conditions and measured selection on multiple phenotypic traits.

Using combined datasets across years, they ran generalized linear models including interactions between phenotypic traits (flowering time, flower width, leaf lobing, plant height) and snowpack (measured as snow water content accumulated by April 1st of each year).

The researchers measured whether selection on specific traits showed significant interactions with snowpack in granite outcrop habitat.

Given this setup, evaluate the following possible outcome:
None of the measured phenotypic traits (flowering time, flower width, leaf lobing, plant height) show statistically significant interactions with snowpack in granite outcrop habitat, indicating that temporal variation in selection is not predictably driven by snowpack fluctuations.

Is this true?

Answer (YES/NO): NO